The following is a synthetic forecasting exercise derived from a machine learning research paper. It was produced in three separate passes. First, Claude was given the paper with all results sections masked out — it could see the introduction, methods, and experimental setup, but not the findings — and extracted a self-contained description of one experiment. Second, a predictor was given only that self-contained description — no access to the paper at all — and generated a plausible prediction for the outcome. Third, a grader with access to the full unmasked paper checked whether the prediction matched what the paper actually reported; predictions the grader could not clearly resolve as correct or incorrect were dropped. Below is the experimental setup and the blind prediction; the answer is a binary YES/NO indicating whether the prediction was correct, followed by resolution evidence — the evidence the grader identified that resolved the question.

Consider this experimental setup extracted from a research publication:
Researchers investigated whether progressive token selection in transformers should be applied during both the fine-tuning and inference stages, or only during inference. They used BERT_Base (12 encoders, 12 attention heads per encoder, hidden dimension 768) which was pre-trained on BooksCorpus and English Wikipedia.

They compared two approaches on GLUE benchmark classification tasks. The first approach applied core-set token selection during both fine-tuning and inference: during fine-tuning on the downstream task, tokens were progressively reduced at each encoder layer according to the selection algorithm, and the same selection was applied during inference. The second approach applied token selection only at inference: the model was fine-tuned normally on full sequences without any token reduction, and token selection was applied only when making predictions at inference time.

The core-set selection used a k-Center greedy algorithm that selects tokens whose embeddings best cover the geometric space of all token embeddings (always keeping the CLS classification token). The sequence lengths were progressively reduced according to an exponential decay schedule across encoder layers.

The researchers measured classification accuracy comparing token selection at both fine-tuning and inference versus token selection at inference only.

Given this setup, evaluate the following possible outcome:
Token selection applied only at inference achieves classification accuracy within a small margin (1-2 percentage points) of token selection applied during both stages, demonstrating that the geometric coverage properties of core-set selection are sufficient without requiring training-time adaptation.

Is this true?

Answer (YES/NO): NO